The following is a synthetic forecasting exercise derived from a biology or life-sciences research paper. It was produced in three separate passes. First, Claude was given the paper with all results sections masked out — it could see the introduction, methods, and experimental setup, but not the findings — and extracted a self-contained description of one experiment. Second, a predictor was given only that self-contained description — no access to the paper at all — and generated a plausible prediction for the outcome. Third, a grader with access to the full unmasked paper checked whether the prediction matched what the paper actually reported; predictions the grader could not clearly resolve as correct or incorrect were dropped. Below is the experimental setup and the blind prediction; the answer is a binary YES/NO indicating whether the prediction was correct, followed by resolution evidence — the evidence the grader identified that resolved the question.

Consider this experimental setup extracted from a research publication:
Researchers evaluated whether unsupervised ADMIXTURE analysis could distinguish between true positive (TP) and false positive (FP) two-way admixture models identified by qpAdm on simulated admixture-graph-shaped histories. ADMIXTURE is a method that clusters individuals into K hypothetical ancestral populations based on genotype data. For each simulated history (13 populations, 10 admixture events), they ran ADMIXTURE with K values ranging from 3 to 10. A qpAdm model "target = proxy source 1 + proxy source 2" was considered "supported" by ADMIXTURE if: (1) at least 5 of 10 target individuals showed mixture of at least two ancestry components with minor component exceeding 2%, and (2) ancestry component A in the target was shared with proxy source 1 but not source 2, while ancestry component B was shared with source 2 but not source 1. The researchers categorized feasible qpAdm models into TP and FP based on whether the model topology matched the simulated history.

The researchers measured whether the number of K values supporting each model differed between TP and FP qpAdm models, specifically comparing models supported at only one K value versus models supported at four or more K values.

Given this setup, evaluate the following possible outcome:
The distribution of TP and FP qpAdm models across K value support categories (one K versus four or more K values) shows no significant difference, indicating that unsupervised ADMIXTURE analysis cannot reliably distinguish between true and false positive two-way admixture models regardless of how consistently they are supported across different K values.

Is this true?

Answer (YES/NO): NO